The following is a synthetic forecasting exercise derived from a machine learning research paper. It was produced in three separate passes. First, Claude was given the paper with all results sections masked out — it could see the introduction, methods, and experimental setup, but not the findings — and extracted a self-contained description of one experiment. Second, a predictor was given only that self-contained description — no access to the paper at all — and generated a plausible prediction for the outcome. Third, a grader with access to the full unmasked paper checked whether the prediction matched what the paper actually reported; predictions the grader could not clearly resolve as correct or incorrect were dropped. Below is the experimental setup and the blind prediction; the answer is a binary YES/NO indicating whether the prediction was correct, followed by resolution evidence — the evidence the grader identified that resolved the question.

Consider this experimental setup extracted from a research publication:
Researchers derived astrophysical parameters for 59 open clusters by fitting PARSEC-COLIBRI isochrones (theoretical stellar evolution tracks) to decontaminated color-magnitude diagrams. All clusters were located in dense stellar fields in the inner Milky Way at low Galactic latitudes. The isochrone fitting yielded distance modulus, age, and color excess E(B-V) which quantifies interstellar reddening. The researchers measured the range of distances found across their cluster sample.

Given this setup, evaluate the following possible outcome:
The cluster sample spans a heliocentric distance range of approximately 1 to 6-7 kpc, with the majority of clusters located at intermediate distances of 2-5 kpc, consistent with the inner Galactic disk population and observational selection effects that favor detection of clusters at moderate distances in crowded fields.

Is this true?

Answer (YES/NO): NO